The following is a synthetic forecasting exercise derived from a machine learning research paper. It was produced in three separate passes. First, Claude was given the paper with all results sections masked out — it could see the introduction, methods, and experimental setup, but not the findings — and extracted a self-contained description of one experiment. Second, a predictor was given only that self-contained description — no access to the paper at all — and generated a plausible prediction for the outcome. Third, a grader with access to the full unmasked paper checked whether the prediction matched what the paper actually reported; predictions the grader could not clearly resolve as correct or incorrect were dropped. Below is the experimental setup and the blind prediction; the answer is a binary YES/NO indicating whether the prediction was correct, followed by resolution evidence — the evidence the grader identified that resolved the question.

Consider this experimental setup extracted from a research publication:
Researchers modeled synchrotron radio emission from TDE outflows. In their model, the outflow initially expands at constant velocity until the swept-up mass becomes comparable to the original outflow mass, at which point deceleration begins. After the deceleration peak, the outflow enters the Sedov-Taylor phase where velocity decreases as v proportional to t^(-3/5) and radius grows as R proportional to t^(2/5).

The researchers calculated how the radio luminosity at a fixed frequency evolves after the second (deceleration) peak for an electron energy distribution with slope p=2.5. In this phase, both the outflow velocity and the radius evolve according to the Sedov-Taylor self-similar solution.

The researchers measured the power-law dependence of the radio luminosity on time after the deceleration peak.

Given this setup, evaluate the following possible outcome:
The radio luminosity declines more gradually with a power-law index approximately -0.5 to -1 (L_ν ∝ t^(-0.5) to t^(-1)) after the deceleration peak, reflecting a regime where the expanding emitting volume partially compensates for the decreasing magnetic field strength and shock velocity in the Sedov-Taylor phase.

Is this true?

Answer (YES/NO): NO